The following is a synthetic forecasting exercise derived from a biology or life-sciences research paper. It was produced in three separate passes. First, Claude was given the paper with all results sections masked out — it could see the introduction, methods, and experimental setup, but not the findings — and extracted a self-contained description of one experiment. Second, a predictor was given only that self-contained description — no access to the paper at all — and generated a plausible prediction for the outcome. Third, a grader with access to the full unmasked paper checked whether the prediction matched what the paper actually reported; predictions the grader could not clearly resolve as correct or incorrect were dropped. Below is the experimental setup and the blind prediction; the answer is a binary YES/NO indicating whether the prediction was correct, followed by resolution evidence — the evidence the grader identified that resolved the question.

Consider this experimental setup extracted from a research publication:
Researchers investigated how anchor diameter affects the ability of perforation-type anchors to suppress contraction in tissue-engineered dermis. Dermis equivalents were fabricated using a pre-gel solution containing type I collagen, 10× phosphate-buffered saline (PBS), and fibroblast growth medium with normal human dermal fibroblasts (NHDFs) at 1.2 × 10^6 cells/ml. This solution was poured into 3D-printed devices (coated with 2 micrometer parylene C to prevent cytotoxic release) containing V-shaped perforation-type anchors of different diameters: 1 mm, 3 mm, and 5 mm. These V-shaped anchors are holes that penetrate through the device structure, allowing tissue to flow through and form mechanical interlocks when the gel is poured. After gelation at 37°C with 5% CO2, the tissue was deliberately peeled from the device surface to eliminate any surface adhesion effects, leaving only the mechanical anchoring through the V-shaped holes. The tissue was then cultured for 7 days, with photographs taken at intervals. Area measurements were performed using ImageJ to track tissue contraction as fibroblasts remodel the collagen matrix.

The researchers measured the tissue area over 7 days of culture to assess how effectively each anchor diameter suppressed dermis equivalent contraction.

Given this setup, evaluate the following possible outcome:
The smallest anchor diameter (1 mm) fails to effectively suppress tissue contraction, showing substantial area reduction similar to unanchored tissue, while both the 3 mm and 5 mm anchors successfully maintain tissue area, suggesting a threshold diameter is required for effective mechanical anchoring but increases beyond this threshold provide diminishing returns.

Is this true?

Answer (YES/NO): NO